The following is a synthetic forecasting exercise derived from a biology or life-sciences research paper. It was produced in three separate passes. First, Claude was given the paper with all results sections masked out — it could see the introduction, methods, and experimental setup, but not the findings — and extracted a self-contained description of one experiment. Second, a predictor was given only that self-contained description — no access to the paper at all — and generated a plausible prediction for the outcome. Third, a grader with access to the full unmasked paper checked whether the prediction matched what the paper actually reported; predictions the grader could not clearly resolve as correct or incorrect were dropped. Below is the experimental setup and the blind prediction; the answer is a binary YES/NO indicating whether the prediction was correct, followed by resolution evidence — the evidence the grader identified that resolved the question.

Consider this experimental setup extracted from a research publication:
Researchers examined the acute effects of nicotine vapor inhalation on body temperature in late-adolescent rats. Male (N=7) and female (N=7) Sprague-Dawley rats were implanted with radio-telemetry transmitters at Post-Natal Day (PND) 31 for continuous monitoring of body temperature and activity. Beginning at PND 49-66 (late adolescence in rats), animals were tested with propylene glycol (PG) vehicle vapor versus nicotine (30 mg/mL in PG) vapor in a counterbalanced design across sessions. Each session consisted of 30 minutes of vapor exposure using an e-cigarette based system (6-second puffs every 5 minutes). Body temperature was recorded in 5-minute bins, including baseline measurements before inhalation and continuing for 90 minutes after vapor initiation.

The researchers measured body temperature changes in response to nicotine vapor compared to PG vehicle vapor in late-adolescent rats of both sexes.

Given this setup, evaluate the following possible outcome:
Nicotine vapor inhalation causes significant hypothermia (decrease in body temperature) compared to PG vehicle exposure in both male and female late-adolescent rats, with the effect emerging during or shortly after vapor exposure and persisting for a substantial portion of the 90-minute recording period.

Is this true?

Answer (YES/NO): NO